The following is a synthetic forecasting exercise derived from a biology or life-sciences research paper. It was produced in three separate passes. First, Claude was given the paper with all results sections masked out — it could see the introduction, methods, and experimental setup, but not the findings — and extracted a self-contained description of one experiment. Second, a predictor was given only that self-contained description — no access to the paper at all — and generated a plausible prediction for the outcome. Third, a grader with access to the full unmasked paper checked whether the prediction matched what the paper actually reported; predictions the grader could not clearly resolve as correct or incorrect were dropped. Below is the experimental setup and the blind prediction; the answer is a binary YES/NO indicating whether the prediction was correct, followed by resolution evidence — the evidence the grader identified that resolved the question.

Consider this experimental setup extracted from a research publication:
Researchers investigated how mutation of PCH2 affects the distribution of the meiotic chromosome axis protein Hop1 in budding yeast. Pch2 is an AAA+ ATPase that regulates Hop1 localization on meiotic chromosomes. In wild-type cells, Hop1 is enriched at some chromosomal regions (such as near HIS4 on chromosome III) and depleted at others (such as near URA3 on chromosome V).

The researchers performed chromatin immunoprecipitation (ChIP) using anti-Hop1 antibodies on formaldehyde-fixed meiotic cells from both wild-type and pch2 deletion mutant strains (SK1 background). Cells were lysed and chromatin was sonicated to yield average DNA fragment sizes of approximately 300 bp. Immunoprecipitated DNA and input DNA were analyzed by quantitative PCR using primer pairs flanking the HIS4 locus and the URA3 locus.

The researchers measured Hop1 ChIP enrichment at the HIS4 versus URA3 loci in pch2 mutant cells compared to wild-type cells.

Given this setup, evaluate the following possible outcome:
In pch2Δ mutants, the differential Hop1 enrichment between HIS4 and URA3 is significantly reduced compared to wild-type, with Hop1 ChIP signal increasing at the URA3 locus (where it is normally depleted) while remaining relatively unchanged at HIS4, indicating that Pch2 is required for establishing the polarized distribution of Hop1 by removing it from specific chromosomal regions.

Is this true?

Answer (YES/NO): NO